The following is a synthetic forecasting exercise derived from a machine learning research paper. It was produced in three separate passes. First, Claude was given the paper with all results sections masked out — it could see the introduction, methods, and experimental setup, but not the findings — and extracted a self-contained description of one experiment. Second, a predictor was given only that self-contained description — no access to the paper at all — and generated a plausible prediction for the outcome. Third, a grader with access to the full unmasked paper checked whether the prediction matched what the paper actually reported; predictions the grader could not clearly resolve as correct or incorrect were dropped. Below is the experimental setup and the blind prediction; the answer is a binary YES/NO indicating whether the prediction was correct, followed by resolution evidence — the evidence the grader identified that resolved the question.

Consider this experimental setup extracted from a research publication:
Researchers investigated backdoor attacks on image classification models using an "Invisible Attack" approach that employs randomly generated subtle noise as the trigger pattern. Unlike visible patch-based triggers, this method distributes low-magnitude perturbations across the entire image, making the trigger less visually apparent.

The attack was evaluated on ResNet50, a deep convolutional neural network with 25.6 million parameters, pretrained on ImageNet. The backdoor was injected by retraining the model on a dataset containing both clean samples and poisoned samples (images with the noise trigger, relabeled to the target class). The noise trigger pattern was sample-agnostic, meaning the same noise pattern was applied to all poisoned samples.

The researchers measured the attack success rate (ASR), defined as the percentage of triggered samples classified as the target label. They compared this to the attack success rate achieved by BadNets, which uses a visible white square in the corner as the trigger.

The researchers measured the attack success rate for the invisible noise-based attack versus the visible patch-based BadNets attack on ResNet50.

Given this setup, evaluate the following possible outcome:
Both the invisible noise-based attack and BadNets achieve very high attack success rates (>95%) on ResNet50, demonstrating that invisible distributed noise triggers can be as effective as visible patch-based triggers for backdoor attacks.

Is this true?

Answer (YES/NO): NO